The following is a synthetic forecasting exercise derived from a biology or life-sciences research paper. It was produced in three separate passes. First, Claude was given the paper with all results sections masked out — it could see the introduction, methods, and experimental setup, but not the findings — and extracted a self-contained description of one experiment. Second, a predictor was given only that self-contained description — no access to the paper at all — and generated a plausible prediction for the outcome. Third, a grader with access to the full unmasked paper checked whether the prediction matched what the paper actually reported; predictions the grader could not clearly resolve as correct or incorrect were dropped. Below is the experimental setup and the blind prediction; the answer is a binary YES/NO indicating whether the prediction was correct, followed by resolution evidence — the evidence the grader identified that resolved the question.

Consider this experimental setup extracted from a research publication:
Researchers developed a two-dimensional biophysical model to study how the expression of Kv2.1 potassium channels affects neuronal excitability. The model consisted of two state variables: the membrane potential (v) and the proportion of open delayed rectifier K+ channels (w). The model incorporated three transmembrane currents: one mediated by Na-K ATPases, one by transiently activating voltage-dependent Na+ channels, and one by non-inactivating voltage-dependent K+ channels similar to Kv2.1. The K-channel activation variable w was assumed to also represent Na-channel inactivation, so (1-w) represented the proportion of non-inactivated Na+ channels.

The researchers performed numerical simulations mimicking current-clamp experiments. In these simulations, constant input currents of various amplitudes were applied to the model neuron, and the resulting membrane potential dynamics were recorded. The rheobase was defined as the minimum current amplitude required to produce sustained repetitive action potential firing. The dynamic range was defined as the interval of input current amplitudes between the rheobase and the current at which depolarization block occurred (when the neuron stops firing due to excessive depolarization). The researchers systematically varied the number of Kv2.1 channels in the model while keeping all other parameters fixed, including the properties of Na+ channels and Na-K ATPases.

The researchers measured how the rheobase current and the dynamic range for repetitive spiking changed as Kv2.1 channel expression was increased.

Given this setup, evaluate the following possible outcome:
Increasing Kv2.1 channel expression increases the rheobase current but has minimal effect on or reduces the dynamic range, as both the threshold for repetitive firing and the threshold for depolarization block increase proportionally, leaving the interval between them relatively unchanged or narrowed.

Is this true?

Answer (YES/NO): NO